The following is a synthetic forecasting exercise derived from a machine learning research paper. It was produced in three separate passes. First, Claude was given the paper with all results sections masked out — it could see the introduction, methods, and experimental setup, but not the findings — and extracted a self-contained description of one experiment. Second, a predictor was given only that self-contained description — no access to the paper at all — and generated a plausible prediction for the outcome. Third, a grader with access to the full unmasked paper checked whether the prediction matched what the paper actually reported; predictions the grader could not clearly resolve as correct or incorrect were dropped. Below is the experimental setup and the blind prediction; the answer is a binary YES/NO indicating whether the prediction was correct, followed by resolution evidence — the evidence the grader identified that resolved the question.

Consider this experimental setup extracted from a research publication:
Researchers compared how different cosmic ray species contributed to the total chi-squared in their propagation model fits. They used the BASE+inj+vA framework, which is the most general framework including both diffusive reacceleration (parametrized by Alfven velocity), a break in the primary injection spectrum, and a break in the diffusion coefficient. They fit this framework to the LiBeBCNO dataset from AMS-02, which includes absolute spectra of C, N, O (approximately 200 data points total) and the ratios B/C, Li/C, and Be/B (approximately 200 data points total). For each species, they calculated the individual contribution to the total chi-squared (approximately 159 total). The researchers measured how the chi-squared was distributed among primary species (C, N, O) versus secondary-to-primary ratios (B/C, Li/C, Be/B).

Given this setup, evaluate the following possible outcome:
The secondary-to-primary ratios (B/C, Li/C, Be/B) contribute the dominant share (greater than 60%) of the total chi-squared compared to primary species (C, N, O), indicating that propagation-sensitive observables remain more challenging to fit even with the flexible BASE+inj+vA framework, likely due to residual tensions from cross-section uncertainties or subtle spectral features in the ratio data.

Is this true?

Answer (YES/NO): YES